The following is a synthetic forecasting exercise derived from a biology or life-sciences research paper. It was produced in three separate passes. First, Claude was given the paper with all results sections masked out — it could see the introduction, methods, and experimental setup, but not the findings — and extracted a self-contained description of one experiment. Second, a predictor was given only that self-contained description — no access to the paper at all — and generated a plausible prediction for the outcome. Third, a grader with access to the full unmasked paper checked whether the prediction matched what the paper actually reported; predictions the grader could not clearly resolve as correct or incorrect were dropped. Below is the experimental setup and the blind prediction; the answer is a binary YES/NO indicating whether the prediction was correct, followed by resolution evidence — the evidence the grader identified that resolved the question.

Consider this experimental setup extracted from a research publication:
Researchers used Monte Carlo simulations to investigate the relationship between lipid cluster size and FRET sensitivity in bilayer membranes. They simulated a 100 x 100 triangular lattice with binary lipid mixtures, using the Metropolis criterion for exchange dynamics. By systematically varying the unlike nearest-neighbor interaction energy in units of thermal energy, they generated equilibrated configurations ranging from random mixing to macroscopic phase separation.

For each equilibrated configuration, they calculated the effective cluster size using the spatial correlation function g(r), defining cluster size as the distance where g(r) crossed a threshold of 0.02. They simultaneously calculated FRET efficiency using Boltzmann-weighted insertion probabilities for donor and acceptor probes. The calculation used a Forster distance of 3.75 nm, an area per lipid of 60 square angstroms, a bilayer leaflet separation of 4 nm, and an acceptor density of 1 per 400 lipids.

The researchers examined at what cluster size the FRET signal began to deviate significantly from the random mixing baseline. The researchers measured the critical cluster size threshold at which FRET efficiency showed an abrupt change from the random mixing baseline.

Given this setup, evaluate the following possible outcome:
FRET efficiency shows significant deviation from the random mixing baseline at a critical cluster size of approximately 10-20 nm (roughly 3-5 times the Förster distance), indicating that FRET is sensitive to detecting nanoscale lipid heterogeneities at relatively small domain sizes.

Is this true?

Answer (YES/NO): NO